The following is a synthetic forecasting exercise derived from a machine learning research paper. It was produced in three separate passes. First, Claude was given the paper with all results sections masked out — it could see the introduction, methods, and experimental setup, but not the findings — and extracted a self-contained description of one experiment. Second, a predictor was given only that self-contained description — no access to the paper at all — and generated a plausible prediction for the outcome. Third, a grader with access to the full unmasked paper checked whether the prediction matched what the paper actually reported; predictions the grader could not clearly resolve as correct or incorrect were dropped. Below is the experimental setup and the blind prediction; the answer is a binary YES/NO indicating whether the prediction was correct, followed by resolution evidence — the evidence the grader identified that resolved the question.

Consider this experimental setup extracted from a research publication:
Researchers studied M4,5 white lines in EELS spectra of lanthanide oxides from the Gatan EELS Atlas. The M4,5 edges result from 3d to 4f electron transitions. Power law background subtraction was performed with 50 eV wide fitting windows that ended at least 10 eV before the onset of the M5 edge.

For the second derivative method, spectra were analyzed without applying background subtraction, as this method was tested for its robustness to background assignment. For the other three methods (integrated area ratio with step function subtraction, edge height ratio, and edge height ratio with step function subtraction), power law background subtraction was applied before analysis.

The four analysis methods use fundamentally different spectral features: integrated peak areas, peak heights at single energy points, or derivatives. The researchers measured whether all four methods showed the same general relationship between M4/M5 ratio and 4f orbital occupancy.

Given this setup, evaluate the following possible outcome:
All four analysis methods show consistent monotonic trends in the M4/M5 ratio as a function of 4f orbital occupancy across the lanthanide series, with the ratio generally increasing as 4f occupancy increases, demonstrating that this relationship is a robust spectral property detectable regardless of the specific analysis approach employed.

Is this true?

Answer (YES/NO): NO